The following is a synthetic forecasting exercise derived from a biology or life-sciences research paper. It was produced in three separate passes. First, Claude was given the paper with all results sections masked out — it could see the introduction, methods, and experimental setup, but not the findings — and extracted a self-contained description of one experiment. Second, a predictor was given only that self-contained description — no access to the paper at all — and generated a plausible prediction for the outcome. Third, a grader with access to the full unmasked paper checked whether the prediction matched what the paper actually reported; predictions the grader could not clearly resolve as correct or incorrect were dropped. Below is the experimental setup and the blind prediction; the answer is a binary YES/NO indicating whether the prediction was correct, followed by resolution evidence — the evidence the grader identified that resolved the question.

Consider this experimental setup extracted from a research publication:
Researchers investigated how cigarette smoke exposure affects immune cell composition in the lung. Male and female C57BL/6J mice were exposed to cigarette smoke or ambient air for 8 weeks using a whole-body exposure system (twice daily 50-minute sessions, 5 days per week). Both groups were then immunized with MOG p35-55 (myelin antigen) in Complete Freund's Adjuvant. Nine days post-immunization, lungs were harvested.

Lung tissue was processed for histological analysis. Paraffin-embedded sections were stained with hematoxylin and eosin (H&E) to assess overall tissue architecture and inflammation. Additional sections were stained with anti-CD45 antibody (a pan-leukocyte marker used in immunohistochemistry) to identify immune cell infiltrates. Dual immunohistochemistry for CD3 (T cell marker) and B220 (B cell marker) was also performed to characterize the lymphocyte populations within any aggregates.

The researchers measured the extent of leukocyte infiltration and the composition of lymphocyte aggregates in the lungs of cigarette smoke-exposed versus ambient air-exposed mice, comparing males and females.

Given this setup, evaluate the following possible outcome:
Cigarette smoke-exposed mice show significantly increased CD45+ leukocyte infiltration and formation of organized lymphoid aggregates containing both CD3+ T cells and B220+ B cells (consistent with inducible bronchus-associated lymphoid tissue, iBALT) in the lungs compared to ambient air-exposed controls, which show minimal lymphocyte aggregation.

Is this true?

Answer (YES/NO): YES